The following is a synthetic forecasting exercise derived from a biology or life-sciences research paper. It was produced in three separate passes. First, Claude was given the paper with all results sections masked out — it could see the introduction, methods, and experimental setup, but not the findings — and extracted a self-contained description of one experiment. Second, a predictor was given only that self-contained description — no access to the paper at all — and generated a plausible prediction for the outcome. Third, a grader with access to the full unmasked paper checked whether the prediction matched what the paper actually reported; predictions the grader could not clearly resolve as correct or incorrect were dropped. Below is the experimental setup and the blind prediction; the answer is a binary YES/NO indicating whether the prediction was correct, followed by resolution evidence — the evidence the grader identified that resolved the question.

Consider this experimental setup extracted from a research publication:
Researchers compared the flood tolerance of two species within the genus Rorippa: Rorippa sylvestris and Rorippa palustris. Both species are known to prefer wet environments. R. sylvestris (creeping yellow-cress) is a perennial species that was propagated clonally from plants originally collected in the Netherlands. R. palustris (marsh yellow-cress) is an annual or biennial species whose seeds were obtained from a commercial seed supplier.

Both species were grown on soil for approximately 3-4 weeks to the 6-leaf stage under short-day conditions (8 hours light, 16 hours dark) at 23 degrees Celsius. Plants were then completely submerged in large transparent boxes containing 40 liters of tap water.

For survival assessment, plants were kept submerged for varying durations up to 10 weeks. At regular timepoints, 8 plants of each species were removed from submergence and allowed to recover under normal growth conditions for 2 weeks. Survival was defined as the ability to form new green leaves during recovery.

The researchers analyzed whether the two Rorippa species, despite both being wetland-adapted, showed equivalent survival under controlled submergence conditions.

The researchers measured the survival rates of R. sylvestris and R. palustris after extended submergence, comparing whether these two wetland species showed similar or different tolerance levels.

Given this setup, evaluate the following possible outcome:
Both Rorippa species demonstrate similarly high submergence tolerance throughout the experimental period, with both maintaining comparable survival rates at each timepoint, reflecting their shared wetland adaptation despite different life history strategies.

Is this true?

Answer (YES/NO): YES